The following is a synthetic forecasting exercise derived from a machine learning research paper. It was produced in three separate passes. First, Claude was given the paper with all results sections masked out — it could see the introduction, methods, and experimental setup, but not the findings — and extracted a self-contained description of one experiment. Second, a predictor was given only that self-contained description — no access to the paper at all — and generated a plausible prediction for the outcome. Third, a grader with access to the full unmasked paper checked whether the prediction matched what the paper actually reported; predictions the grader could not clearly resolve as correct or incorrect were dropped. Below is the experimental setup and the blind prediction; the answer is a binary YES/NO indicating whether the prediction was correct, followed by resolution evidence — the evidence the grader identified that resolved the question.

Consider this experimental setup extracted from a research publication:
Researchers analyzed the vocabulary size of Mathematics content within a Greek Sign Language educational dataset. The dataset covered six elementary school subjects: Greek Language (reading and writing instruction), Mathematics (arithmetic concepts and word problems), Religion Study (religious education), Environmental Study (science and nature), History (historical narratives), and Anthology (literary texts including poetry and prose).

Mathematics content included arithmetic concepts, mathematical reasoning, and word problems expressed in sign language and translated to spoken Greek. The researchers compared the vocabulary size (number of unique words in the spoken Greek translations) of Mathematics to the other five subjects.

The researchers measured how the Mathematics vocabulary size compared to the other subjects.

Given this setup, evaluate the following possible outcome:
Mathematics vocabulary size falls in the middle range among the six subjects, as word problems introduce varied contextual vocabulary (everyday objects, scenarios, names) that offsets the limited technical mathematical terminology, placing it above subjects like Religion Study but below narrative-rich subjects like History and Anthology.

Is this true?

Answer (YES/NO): NO